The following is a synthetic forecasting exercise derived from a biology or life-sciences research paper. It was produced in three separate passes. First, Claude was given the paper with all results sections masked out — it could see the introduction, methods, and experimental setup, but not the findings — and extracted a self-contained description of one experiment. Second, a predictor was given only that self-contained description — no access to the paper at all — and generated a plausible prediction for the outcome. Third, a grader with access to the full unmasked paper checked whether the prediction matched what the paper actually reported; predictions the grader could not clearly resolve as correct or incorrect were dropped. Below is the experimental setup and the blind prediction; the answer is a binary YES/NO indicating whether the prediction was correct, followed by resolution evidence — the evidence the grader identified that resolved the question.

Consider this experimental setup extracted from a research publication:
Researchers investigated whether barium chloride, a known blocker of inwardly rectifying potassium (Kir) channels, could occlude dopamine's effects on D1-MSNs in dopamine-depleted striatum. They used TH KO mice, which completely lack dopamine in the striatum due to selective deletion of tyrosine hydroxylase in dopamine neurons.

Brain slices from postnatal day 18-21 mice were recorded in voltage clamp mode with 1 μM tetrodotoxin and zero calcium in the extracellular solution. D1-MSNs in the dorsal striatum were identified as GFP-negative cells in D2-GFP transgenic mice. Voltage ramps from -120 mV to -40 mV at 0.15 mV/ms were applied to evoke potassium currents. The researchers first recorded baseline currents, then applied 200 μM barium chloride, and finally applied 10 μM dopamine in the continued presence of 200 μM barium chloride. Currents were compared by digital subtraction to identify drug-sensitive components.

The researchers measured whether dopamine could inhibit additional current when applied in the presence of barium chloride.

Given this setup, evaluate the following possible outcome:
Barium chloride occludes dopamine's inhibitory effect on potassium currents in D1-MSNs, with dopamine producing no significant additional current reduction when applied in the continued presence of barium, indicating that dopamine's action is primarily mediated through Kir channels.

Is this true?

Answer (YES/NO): YES